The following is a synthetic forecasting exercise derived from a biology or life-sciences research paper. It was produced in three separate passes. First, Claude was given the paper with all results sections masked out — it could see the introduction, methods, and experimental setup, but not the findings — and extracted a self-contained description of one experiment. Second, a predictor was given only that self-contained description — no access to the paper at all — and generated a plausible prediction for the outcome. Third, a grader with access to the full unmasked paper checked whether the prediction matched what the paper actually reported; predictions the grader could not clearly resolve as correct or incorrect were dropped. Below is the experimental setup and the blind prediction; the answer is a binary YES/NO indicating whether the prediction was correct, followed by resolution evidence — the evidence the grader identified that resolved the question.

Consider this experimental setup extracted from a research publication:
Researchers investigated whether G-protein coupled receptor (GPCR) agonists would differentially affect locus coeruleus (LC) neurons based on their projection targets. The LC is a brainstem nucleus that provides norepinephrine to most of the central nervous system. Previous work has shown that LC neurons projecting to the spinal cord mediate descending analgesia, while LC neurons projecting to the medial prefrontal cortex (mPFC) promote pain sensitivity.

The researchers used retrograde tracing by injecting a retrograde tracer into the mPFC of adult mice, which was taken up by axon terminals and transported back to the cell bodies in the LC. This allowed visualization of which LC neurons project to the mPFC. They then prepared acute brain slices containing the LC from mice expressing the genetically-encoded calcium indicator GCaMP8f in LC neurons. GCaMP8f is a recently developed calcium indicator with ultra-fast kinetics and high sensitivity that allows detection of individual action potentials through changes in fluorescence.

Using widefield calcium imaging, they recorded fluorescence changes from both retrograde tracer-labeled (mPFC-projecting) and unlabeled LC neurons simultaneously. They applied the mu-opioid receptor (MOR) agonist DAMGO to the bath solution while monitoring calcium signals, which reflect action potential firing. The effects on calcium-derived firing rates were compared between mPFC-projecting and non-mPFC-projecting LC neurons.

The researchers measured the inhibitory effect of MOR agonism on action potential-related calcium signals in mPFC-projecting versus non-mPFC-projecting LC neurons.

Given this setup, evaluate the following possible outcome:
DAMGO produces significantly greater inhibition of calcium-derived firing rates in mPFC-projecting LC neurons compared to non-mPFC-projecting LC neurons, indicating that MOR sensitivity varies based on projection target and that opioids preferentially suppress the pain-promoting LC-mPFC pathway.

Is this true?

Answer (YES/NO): YES